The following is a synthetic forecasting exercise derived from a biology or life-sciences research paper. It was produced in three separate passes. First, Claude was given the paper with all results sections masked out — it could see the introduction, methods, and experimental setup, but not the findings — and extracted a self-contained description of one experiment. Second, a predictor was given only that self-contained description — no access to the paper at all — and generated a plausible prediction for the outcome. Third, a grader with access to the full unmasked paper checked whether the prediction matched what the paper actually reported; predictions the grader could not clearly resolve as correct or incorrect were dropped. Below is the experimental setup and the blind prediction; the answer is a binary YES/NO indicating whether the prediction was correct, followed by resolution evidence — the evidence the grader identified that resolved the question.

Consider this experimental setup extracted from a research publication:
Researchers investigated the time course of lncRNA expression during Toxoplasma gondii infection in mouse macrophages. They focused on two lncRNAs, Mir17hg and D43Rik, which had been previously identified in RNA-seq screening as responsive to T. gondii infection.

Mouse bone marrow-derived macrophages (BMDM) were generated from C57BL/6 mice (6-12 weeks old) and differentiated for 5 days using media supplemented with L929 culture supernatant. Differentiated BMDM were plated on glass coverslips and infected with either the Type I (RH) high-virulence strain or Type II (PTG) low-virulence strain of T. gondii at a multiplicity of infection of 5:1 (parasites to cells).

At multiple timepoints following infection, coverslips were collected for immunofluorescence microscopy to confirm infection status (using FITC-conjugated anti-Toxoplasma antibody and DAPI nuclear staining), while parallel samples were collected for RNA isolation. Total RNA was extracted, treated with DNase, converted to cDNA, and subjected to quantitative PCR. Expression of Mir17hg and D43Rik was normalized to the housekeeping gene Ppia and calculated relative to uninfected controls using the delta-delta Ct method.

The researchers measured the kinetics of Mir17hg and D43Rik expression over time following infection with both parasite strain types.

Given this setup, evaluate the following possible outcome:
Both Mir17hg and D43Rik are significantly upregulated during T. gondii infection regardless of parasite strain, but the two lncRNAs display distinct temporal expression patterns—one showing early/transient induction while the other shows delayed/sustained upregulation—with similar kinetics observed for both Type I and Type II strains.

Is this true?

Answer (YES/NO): NO